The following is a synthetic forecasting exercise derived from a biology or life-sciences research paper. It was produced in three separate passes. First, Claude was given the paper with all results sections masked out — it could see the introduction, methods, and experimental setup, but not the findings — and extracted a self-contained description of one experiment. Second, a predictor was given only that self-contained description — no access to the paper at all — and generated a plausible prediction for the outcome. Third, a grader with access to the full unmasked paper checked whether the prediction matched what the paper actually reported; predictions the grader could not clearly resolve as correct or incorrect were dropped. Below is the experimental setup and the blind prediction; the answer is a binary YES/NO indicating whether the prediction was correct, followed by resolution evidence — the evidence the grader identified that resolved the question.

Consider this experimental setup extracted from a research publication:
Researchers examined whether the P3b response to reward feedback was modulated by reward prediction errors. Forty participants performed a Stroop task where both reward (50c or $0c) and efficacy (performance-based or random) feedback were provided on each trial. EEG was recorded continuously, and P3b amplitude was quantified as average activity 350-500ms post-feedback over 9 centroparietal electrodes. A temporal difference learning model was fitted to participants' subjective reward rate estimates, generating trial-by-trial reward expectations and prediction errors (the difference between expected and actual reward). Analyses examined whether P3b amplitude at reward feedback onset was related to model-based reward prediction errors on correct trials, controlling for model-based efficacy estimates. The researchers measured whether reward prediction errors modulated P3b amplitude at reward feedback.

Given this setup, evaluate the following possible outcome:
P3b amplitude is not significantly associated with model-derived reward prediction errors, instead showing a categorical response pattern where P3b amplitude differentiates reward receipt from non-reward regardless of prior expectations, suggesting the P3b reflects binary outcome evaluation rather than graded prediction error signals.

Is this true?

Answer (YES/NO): NO